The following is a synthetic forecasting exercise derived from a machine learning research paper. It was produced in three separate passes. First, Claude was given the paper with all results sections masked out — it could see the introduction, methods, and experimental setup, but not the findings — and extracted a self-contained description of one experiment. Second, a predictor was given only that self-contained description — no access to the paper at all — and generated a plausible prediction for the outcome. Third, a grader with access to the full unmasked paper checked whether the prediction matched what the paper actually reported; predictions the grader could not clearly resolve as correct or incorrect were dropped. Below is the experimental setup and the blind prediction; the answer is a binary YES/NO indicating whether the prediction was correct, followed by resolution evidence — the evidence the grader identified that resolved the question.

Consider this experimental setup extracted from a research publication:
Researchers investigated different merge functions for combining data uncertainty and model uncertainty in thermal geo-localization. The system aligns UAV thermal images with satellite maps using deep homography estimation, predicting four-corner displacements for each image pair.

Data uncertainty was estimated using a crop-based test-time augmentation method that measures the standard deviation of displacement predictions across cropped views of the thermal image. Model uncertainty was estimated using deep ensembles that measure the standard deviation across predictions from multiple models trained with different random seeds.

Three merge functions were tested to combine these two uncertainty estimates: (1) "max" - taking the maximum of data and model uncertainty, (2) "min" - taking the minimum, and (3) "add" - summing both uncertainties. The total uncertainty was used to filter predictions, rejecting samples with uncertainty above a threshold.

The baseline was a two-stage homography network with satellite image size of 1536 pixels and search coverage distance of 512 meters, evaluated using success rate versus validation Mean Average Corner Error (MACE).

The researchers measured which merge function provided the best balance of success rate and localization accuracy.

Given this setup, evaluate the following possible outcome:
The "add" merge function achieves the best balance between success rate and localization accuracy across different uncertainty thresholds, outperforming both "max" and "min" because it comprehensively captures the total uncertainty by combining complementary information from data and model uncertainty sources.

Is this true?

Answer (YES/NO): NO